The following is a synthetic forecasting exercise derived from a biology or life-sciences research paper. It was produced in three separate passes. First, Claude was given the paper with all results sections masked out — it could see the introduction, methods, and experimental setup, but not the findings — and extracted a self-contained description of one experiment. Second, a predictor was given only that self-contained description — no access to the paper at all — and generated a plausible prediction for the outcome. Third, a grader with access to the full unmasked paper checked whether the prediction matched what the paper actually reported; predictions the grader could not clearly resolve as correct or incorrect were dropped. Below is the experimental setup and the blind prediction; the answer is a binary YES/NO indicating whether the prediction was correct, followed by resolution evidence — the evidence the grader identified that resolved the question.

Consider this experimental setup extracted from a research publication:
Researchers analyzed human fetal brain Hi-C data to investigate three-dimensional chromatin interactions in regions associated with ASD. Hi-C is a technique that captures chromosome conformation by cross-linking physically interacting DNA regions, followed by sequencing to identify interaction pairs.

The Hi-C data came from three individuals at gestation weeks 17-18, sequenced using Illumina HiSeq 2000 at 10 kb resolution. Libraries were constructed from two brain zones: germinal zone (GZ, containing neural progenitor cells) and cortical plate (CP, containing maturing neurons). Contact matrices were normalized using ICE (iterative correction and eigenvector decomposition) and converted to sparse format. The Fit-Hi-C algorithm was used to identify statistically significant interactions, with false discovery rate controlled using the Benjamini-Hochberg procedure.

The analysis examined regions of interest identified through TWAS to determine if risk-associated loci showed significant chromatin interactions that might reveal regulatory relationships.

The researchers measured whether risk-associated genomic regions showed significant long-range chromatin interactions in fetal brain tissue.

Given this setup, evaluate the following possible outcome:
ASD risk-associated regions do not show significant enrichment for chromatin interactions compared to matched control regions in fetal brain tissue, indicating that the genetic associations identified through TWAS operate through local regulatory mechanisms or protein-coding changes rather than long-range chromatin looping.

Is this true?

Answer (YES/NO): NO